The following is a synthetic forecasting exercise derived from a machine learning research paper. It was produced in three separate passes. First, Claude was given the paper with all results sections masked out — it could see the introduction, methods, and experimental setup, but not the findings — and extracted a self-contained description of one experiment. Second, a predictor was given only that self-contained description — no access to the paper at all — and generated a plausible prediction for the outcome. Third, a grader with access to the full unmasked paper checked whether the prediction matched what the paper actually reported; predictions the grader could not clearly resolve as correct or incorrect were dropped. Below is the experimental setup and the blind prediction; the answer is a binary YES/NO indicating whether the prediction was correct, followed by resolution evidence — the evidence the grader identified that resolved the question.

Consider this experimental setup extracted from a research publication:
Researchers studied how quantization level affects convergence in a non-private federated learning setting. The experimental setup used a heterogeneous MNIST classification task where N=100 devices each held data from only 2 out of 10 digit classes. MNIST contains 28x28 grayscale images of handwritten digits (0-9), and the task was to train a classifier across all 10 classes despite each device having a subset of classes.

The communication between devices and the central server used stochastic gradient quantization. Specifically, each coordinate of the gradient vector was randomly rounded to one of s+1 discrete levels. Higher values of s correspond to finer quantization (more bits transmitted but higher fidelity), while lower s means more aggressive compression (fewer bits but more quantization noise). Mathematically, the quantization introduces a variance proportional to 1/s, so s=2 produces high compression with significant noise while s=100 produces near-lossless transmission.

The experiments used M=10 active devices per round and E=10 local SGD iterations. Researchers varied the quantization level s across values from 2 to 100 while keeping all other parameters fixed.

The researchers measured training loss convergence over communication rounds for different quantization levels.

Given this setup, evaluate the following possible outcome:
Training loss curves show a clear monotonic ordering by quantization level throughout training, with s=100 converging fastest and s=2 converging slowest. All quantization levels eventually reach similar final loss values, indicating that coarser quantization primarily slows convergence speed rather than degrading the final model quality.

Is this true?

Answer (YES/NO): NO